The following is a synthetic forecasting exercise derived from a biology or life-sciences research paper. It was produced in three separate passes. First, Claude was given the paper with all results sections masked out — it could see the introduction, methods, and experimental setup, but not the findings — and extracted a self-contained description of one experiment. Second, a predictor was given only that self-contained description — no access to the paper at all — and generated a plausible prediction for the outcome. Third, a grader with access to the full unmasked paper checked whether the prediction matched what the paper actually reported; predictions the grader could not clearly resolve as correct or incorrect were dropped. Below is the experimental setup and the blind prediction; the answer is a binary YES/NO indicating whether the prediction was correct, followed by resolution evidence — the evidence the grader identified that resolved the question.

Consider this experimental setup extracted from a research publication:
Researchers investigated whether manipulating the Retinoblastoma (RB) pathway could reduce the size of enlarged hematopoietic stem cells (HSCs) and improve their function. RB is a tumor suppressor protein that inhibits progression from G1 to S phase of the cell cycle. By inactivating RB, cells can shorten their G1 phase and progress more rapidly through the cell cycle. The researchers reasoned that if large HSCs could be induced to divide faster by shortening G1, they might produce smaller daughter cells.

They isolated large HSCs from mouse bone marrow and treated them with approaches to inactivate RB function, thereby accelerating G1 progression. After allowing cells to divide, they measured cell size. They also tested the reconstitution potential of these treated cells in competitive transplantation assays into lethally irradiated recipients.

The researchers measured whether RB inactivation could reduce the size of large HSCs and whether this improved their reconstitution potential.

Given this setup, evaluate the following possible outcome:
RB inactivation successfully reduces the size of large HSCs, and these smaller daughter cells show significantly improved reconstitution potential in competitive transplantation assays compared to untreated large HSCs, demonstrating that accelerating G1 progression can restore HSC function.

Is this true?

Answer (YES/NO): YES